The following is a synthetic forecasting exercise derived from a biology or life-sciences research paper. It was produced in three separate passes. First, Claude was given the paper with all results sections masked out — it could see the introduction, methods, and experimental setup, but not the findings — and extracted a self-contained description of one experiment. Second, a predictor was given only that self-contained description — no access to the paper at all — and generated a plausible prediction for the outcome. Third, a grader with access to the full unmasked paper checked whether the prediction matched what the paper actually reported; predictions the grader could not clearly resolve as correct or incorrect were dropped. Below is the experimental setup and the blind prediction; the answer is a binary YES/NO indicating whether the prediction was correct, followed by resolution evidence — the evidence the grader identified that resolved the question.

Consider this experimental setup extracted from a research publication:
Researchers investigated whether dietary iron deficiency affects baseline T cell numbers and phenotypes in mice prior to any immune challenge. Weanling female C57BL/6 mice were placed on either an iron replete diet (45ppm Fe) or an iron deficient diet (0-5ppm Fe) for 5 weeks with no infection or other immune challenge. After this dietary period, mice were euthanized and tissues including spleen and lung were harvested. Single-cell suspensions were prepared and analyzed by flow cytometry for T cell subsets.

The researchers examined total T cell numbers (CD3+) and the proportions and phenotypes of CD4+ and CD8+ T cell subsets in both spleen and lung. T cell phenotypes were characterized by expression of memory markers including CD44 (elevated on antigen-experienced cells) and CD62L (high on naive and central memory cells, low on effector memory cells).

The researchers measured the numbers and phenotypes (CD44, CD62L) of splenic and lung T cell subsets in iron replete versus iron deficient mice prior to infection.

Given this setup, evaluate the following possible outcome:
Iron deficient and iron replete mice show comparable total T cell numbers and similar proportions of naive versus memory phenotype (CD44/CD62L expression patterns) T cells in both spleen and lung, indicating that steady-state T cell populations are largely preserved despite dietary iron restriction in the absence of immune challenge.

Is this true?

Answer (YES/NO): NO